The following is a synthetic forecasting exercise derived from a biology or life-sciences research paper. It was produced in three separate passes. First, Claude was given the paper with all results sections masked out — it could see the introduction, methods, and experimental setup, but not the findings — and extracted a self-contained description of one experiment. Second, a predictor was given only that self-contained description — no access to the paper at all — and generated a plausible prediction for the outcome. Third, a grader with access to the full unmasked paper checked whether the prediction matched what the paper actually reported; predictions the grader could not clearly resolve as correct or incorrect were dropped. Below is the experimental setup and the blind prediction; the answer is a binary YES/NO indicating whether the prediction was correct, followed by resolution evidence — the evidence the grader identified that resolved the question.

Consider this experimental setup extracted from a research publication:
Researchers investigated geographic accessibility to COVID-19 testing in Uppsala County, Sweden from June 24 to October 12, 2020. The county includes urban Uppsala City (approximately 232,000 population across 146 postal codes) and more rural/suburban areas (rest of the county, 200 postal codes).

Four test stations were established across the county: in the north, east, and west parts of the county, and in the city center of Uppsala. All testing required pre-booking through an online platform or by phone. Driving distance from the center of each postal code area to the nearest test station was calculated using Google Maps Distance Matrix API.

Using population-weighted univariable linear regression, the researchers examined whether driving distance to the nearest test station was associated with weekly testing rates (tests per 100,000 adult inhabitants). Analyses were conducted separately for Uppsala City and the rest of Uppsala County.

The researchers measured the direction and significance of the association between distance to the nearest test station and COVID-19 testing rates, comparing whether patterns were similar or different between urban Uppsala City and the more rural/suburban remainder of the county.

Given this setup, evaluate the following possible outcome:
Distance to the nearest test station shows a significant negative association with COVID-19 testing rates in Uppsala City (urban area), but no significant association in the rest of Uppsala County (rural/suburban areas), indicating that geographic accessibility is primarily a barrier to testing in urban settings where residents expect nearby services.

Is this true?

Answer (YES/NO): NO